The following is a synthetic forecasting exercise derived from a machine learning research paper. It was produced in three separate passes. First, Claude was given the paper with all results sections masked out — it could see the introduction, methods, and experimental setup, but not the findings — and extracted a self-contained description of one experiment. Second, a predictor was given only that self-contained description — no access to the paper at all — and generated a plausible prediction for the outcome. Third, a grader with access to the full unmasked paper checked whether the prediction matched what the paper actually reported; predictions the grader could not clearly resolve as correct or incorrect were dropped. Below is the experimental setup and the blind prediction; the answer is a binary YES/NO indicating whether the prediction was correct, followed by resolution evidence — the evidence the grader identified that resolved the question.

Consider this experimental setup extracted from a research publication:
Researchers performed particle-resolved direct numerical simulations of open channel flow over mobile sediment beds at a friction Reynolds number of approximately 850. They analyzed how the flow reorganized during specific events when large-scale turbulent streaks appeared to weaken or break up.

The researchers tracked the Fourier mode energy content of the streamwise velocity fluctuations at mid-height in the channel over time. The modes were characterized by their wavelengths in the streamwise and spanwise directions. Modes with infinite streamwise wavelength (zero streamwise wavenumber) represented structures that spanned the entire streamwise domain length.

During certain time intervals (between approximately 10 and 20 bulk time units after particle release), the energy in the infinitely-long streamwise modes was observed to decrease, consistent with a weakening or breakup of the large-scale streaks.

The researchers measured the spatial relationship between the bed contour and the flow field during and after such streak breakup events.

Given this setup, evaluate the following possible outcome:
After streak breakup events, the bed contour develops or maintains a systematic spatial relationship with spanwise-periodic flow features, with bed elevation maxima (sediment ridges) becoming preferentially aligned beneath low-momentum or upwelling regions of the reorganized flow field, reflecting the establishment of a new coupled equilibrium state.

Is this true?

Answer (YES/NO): YES